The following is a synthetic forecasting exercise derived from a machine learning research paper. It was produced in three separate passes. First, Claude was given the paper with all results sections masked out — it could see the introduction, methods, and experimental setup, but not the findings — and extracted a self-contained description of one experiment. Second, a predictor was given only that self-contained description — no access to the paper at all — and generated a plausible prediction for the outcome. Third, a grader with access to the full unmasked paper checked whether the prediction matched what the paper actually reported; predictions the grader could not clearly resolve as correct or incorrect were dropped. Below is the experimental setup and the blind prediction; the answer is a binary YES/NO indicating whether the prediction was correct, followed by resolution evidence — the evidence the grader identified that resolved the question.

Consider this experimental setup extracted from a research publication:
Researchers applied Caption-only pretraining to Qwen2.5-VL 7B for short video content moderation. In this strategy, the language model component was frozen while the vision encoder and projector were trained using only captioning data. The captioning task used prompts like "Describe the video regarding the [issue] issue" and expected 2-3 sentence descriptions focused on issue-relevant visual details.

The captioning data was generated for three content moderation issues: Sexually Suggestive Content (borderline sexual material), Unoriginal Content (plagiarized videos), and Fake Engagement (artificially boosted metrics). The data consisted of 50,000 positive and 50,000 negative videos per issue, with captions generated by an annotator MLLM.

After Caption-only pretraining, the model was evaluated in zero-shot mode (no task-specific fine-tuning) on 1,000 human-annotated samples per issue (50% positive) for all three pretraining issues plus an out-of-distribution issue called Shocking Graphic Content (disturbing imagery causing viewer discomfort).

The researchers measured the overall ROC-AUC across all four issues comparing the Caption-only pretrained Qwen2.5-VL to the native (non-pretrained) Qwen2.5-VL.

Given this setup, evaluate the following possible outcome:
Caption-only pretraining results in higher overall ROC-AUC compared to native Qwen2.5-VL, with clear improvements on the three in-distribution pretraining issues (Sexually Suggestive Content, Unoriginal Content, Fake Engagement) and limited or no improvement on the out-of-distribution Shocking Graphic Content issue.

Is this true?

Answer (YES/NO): NO